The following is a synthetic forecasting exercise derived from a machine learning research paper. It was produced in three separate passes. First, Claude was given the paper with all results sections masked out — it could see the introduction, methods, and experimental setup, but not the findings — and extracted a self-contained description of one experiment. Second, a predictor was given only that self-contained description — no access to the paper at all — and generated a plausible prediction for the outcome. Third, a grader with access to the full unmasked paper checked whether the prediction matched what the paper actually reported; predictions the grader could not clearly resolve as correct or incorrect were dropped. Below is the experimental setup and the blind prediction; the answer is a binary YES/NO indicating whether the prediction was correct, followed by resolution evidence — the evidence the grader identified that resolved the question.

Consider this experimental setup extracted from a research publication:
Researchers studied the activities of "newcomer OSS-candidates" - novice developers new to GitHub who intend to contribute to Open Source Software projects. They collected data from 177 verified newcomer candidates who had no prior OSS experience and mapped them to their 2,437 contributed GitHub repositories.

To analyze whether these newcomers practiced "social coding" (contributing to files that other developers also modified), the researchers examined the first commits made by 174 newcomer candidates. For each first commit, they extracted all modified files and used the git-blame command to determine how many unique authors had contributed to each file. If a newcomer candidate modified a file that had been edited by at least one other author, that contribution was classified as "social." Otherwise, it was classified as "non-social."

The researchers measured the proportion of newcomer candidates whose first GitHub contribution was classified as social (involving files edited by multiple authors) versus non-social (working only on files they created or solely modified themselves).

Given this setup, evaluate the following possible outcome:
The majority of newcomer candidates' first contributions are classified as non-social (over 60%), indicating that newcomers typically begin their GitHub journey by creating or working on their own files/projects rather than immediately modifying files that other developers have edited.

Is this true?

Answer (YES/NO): YES